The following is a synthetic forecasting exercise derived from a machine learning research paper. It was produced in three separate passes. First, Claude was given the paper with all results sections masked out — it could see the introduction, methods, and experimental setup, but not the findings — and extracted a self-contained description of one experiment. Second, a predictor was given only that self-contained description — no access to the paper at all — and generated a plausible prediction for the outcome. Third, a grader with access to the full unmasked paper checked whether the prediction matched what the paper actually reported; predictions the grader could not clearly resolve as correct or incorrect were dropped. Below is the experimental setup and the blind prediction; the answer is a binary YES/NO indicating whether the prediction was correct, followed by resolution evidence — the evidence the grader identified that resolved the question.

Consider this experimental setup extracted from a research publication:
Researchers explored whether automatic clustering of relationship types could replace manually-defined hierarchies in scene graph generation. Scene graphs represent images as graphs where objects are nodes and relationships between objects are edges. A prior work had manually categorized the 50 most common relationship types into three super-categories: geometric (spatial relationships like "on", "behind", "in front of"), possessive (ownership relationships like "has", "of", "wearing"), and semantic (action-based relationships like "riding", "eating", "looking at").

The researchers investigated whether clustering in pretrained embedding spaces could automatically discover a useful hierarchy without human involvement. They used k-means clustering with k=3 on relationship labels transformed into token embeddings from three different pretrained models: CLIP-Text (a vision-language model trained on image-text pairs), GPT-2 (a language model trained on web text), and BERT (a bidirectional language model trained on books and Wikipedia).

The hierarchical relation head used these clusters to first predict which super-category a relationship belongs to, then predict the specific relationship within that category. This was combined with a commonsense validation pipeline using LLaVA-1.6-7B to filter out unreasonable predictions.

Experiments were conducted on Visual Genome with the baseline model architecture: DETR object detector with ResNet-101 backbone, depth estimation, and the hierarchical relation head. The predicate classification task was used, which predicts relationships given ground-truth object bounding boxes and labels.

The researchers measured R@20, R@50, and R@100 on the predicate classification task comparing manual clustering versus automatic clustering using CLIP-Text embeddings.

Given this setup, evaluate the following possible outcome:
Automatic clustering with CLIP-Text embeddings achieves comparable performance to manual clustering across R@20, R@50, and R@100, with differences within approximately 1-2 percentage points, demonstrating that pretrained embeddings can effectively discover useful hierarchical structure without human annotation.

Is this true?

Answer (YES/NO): YES